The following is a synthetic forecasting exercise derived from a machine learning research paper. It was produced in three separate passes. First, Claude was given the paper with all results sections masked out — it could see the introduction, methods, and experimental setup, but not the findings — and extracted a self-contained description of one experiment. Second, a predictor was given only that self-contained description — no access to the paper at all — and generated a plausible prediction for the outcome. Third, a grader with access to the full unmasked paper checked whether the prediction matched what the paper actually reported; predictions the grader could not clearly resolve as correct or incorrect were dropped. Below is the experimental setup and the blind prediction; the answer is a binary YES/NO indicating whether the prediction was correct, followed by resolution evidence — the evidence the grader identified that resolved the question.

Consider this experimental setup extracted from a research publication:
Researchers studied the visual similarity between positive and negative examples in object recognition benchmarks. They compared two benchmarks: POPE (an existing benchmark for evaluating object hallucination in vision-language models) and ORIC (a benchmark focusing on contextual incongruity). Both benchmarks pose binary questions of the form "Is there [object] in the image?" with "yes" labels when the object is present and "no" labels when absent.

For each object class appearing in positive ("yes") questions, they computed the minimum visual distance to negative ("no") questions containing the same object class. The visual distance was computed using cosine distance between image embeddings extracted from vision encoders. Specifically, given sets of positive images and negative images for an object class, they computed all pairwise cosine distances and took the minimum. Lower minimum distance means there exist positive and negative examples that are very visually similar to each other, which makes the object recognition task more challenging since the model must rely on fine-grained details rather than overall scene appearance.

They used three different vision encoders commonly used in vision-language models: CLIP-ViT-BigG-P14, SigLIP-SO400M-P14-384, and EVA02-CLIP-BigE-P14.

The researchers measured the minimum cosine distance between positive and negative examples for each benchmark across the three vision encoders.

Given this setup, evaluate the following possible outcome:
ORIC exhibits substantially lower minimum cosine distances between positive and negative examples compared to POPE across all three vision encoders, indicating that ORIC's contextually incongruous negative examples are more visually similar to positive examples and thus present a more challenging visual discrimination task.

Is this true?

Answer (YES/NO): YES